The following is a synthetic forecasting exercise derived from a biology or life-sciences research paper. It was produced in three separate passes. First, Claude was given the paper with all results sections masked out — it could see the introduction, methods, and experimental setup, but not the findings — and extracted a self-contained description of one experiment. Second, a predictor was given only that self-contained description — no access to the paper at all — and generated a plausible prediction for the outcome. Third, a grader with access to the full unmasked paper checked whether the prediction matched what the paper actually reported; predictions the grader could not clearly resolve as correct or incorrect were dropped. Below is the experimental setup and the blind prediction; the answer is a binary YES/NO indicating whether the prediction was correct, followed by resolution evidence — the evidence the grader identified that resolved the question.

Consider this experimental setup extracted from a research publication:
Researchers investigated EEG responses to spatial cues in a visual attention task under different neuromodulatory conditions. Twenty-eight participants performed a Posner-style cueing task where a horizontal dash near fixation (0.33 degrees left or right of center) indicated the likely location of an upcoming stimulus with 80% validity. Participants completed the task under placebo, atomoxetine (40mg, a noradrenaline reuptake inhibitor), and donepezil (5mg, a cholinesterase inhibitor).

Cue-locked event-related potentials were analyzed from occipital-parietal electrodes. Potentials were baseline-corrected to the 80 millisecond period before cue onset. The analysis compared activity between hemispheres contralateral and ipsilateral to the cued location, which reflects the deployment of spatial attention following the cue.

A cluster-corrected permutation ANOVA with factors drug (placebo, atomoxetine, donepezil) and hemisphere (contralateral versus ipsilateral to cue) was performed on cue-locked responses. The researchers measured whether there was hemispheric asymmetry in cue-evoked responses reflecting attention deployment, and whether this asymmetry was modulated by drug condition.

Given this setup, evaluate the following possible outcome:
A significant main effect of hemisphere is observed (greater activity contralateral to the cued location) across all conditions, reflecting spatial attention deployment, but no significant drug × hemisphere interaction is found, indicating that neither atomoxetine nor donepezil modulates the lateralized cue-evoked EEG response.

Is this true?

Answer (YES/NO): NO